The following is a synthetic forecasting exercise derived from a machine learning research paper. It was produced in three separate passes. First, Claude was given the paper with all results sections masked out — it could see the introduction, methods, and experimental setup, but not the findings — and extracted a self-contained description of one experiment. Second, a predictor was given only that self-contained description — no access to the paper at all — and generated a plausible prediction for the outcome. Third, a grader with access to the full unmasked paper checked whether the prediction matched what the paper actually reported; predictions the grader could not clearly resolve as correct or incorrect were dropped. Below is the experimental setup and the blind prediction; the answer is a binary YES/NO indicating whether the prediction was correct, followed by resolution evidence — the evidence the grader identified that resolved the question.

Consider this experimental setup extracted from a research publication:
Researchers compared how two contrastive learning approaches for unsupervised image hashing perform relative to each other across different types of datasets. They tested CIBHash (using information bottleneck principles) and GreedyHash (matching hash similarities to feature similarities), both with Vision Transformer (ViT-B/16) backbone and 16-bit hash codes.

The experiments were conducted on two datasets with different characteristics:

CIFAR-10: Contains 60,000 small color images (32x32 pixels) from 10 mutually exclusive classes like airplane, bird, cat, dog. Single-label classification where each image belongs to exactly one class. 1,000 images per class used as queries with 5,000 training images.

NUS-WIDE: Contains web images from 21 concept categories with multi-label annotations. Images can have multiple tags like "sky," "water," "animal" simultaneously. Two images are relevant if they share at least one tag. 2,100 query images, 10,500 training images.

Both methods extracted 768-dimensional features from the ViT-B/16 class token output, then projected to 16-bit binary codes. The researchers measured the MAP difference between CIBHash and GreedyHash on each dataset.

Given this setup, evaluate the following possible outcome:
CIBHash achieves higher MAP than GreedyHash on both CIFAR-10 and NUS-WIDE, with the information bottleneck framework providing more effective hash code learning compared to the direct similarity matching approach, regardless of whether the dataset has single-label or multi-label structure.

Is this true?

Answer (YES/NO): YES